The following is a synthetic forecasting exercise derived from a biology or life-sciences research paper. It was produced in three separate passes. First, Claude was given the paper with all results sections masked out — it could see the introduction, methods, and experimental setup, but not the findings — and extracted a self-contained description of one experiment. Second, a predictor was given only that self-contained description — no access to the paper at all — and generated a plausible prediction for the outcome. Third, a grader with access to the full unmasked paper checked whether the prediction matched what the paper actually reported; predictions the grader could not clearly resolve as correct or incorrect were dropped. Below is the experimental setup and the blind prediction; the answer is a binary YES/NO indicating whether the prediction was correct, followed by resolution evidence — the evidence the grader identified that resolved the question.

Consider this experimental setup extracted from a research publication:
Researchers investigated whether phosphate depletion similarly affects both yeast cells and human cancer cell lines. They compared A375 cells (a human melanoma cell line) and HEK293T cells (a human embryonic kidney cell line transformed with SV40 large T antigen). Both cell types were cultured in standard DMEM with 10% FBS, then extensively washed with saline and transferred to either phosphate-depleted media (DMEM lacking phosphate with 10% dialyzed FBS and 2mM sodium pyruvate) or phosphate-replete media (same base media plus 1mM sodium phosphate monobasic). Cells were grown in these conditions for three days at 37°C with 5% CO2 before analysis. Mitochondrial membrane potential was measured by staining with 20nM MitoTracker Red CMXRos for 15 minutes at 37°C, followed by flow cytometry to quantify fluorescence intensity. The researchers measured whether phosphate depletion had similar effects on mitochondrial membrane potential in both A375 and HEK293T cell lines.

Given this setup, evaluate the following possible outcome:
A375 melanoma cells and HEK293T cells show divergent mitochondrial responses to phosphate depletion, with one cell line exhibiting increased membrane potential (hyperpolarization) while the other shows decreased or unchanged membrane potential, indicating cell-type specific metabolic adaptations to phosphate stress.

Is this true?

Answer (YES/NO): NO